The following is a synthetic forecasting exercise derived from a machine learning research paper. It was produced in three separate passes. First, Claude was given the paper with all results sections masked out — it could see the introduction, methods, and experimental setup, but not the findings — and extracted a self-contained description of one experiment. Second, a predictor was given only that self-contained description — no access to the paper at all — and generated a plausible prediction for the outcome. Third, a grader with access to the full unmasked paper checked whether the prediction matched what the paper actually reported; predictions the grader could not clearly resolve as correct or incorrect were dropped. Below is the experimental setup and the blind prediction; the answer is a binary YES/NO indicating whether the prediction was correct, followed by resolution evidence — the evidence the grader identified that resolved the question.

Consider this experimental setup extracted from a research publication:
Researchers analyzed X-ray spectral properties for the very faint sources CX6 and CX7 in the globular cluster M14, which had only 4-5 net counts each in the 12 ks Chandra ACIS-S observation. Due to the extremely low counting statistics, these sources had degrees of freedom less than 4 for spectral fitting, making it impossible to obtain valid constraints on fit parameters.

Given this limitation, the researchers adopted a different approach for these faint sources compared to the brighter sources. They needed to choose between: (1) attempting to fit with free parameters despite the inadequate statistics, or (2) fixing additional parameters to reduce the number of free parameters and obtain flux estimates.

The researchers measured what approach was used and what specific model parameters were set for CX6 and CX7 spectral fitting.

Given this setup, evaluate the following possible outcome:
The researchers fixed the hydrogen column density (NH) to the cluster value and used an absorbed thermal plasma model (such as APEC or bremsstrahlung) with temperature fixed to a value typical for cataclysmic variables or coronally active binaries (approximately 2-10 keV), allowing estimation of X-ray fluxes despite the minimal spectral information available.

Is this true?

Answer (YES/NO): NO